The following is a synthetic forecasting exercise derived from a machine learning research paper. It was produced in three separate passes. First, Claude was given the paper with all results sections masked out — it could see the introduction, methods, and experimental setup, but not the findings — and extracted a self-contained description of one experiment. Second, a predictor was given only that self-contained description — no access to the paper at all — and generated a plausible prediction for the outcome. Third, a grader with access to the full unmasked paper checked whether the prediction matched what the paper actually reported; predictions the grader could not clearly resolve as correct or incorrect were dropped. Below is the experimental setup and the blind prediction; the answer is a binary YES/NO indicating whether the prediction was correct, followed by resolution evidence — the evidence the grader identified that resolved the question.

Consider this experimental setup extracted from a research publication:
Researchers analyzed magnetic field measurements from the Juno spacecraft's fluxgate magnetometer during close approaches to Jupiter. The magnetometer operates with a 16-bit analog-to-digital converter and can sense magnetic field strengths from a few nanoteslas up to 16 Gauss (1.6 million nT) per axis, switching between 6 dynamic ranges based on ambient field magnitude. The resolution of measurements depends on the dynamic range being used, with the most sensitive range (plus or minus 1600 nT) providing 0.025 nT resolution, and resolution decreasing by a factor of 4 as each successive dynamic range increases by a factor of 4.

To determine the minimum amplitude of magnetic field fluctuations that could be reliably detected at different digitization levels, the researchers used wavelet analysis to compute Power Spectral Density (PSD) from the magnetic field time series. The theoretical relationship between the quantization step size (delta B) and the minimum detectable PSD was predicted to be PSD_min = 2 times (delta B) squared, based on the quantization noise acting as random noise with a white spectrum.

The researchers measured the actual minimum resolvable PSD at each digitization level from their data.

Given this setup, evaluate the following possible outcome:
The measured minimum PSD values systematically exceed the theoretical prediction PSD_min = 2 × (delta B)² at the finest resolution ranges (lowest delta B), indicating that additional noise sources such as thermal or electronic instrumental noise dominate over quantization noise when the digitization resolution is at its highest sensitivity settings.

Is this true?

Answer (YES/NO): NO